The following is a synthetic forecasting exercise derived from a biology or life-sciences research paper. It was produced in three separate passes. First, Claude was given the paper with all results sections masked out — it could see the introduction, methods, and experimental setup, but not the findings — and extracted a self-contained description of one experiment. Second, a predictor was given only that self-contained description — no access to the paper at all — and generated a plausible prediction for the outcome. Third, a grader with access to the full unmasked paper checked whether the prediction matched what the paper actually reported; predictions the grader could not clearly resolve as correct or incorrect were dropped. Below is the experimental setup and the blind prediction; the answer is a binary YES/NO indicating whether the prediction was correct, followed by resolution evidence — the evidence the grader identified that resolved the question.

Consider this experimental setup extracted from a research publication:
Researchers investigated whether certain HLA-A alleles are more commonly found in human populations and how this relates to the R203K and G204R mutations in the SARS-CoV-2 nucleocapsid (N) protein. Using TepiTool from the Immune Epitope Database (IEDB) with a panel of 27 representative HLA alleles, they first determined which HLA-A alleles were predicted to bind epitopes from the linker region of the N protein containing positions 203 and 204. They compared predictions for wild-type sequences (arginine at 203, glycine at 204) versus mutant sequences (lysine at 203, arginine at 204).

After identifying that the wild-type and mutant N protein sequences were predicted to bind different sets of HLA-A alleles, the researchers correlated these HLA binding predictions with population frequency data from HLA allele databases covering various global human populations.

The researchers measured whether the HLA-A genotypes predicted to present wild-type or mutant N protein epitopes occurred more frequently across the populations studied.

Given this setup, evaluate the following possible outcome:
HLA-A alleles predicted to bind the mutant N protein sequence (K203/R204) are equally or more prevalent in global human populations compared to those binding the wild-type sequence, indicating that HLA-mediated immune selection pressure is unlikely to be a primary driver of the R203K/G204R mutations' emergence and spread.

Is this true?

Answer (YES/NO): YES